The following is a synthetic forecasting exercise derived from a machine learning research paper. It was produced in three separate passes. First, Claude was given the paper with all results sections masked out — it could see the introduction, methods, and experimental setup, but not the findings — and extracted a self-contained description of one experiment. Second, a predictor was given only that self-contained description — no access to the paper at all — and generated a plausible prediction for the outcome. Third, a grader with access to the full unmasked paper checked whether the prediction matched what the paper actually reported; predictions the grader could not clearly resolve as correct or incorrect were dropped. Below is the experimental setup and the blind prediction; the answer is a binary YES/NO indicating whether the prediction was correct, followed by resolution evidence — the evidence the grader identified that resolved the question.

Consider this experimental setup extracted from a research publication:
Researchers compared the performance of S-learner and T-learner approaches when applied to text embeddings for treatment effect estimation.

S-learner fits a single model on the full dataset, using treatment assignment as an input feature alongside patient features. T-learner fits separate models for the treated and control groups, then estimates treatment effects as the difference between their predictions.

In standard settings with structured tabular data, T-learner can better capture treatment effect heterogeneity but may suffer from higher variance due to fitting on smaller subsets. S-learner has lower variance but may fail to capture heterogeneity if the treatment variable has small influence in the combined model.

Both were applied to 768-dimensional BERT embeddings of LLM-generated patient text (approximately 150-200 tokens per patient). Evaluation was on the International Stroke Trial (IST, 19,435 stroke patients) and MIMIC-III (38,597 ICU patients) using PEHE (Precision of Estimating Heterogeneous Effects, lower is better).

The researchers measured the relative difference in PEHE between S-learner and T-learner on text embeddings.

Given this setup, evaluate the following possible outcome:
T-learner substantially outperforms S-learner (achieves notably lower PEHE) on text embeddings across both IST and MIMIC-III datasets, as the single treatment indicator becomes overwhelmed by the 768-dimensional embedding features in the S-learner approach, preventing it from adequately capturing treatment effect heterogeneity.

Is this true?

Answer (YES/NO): NO